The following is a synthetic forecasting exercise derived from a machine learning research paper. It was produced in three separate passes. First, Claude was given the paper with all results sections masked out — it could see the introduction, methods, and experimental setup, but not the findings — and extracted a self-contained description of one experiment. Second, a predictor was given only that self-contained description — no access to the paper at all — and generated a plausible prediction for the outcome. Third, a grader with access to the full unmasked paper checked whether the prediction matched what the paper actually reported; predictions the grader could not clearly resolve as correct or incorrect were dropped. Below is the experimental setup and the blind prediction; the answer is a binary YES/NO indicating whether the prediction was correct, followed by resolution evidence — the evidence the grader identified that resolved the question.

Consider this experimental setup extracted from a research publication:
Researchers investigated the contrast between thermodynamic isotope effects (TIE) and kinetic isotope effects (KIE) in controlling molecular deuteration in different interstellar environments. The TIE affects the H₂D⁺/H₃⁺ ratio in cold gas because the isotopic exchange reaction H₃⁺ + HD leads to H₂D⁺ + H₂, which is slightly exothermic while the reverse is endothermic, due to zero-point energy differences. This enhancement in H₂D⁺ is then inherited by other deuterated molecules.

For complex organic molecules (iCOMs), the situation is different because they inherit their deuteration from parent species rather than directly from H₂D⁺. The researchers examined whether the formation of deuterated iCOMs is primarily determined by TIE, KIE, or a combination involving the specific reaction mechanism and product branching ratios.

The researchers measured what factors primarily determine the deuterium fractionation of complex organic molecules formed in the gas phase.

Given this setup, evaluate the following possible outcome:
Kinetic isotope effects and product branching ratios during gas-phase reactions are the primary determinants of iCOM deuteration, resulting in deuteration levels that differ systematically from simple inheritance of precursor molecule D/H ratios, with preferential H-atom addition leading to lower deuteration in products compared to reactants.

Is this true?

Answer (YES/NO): NO